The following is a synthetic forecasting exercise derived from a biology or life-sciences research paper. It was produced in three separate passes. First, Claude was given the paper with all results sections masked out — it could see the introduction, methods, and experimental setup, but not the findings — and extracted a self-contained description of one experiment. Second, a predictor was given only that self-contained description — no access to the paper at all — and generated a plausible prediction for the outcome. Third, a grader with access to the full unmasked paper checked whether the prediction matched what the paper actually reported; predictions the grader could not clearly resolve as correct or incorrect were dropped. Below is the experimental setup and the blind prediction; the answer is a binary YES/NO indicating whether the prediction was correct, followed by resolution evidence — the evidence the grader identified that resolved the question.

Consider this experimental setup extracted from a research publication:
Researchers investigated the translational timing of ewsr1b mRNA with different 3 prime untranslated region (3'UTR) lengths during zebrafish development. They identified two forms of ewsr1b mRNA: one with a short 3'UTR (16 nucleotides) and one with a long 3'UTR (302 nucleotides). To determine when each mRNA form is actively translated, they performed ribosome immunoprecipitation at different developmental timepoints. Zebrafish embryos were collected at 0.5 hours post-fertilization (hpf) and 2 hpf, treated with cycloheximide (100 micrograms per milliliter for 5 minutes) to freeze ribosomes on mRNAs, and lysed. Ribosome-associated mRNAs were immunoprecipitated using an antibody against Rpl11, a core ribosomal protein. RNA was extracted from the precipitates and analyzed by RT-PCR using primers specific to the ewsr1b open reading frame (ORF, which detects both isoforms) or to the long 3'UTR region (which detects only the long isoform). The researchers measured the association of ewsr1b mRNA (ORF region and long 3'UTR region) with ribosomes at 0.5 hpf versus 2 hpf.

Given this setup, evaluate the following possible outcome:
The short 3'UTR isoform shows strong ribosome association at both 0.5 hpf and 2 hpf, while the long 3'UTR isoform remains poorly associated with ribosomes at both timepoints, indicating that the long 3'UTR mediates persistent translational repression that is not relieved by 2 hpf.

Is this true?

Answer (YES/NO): NO